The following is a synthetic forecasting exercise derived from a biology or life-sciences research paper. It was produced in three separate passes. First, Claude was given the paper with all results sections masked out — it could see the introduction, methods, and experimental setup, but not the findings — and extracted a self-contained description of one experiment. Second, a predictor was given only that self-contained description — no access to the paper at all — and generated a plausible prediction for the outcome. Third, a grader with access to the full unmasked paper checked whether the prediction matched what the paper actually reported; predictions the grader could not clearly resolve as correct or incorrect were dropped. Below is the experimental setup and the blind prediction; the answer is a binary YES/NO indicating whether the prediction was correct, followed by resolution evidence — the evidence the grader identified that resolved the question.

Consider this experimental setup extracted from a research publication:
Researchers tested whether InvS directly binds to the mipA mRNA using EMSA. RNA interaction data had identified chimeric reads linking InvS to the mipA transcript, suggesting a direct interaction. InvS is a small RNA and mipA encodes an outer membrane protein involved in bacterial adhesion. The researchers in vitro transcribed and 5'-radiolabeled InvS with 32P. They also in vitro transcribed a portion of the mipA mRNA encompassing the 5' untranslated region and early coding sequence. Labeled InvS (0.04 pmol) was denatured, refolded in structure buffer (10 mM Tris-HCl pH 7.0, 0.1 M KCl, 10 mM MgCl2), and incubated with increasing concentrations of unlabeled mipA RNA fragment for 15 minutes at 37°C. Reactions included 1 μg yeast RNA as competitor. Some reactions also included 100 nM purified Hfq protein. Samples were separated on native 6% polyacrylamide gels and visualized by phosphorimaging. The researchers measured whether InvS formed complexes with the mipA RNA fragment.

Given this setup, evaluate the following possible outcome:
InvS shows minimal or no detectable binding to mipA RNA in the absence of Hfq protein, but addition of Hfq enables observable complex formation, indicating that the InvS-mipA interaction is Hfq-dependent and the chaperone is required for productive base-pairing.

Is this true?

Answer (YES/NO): NO